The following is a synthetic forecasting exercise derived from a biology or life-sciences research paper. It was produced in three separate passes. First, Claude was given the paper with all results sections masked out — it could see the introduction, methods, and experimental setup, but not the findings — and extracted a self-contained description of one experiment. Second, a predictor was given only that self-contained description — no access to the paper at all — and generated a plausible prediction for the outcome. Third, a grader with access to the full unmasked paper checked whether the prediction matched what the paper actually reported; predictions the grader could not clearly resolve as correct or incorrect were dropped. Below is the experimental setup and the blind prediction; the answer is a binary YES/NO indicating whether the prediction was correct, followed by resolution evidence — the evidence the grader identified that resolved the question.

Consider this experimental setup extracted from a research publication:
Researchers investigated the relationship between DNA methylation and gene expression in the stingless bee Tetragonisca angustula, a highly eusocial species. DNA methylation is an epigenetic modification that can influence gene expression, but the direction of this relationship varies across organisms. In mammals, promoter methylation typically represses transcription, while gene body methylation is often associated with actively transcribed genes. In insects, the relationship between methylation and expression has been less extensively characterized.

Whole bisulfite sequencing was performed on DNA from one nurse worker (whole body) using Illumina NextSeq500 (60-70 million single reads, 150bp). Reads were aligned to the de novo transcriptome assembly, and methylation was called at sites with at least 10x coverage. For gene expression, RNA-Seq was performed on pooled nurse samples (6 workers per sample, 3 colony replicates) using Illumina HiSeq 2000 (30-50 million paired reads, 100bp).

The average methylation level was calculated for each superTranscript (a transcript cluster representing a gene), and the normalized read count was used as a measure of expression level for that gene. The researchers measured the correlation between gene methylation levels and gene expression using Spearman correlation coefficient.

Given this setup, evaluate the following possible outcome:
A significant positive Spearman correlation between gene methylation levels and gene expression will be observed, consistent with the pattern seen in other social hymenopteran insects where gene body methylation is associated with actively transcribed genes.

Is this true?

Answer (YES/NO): NO